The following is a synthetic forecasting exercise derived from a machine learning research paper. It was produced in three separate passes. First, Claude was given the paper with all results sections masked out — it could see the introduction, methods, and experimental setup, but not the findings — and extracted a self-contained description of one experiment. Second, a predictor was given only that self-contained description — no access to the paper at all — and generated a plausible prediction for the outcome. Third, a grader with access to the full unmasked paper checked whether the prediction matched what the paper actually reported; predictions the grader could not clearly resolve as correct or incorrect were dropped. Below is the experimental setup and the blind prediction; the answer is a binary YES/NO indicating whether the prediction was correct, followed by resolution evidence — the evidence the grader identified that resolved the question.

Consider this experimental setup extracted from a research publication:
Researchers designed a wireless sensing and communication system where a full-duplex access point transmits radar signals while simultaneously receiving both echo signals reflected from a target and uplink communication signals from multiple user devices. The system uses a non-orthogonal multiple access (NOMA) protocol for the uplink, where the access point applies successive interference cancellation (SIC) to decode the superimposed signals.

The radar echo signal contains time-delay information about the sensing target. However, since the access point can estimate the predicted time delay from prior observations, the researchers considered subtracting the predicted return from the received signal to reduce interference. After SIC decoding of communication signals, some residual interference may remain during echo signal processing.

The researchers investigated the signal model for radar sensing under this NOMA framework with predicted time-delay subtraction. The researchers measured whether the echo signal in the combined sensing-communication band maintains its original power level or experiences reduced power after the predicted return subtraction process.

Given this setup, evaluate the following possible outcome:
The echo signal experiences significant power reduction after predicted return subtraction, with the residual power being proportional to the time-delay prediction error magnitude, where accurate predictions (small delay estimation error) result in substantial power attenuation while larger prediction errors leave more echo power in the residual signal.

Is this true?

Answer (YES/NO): NO